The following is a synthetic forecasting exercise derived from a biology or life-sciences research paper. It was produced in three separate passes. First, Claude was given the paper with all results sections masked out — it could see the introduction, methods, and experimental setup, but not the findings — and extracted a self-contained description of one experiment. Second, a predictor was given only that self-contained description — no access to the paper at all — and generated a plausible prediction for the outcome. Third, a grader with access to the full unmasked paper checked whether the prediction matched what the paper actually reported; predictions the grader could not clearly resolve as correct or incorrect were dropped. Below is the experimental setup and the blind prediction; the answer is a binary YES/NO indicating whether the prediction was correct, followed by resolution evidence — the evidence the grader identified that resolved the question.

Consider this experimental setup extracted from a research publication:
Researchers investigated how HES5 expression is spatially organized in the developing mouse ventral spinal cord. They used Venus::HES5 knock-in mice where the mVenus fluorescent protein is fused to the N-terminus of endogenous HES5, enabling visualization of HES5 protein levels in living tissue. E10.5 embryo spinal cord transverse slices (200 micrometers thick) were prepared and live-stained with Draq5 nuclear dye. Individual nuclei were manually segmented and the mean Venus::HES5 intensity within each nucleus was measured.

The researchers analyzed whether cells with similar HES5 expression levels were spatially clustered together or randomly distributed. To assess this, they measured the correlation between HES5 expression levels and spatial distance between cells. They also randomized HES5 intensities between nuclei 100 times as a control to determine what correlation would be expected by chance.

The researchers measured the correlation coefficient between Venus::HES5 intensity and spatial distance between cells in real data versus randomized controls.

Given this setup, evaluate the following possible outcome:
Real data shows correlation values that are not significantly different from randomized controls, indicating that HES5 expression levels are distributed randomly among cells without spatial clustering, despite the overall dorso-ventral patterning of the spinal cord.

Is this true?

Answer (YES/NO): NO